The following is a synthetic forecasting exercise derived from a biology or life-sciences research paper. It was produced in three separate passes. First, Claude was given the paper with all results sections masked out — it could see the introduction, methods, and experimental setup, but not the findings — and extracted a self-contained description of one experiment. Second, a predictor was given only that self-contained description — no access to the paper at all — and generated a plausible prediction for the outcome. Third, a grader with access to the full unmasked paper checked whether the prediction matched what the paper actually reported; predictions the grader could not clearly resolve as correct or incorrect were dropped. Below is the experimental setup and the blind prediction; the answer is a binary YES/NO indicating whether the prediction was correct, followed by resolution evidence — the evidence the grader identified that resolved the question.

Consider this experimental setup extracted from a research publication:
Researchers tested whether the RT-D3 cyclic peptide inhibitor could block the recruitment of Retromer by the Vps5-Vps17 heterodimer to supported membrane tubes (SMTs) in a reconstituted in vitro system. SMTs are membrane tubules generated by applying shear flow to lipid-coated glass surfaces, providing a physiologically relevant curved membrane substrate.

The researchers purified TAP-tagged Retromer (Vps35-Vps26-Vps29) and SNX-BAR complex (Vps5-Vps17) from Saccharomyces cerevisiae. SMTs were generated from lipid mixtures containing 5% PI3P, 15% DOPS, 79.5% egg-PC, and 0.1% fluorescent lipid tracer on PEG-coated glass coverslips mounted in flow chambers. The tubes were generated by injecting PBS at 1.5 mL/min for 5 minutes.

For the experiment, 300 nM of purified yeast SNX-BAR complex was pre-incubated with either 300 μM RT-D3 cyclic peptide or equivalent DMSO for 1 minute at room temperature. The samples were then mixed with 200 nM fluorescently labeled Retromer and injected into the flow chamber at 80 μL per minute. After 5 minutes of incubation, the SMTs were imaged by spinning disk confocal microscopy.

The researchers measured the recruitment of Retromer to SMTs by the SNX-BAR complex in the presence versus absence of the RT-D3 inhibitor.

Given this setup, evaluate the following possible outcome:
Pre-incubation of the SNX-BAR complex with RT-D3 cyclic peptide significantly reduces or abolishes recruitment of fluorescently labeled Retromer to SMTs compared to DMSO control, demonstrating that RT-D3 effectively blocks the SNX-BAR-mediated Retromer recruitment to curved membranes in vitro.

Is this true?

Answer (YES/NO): YES